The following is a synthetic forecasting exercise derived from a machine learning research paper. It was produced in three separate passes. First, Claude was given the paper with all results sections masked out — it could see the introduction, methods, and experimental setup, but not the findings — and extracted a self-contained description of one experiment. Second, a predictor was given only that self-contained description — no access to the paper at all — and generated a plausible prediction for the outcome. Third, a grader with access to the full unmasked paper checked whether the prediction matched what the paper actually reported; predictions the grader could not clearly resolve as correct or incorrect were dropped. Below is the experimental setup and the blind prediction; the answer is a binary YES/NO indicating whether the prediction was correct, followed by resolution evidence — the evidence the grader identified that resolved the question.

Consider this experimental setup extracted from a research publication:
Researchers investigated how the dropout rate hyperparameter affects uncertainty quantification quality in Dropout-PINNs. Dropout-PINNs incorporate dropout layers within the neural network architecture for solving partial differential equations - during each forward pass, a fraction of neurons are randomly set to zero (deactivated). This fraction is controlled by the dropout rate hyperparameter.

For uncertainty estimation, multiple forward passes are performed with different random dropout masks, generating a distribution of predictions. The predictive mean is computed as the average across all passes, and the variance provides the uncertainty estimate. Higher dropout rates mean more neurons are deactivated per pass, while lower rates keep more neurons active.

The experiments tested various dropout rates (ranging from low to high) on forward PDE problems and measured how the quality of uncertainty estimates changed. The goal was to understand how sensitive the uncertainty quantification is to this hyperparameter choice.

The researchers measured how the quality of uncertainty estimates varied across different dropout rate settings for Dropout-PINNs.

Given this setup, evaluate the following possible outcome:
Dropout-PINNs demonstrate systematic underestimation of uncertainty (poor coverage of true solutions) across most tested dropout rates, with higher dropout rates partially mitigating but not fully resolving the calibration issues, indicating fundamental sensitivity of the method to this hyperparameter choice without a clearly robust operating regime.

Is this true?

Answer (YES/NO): NO